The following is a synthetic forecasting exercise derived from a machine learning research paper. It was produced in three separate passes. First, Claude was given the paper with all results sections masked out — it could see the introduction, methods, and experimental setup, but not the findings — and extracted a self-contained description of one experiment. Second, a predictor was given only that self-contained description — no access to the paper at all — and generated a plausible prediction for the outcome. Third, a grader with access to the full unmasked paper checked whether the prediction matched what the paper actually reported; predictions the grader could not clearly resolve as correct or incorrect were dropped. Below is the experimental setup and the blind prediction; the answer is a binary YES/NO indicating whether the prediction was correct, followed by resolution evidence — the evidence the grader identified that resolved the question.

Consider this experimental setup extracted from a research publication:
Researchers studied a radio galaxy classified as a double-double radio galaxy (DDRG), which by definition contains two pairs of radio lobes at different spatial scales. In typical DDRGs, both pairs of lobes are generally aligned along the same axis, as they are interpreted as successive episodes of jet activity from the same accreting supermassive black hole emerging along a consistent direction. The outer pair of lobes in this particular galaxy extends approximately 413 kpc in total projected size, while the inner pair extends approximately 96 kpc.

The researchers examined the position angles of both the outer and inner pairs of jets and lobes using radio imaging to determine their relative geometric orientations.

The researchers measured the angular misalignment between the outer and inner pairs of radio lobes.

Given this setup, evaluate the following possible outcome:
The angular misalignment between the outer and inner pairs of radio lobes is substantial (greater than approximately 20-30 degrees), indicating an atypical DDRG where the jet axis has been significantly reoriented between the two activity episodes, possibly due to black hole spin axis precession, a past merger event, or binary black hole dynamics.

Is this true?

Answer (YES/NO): YES